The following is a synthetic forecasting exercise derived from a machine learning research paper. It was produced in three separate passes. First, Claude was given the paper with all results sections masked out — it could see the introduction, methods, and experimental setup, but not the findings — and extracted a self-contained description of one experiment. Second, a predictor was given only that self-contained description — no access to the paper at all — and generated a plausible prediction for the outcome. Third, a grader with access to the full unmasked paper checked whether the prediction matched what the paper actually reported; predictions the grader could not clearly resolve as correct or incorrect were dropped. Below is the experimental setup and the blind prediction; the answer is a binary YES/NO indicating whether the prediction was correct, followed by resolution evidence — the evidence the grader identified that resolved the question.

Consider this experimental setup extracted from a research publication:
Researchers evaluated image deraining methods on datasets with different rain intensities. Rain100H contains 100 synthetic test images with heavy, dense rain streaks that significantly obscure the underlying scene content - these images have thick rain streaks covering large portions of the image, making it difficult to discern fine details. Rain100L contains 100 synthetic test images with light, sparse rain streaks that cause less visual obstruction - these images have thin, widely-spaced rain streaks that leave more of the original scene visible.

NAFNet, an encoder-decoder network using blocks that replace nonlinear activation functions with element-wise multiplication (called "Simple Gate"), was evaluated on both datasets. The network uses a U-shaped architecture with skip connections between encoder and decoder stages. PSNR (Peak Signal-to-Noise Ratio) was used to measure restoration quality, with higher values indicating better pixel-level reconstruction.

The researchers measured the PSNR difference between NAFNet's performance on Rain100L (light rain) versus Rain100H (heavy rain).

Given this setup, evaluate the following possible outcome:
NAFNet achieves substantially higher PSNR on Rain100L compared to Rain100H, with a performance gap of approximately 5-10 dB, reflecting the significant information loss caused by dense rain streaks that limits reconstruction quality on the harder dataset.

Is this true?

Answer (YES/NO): YES